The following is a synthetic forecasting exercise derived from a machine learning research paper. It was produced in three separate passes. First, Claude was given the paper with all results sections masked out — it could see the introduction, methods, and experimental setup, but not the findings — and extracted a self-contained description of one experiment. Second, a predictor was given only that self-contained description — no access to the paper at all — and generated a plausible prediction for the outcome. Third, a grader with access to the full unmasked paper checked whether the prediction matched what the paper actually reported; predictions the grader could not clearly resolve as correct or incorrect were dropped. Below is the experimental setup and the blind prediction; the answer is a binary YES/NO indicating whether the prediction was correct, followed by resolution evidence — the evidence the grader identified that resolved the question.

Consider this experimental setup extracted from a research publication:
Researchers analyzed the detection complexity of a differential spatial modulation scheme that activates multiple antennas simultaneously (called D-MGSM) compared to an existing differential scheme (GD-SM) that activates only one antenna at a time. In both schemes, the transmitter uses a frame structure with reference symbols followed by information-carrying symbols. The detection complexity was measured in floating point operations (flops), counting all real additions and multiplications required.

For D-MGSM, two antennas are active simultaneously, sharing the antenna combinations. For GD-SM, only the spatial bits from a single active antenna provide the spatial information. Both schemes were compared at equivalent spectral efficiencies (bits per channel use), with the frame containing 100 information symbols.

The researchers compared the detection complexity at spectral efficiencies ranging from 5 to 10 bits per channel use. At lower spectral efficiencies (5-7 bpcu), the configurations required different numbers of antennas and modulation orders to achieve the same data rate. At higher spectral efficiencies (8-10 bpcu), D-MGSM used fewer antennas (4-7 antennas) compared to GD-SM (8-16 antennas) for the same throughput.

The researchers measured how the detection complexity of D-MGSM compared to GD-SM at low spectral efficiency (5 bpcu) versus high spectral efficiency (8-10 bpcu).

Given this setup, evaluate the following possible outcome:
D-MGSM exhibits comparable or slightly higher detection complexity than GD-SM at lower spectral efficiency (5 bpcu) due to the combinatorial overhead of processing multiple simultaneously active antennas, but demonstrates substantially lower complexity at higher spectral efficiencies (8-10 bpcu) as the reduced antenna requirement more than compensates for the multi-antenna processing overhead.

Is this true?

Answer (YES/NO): NO